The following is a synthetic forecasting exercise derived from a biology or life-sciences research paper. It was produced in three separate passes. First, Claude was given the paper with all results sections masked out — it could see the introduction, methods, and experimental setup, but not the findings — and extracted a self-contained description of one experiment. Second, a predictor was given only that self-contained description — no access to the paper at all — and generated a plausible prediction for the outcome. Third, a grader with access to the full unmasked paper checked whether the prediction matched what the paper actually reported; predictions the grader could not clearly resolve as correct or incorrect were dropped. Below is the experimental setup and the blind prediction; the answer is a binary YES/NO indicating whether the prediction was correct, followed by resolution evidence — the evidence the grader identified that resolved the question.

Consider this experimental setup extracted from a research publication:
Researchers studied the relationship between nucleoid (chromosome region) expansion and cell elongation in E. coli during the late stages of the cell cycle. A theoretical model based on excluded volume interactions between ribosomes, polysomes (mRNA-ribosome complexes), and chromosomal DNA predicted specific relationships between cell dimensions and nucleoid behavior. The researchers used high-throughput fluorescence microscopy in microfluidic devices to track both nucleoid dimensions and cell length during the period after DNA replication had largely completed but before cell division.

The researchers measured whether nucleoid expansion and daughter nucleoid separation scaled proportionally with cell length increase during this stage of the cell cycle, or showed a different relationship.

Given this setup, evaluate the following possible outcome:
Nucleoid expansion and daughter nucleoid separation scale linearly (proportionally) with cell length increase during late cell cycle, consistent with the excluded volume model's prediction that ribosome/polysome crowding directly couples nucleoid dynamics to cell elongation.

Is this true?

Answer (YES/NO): NO